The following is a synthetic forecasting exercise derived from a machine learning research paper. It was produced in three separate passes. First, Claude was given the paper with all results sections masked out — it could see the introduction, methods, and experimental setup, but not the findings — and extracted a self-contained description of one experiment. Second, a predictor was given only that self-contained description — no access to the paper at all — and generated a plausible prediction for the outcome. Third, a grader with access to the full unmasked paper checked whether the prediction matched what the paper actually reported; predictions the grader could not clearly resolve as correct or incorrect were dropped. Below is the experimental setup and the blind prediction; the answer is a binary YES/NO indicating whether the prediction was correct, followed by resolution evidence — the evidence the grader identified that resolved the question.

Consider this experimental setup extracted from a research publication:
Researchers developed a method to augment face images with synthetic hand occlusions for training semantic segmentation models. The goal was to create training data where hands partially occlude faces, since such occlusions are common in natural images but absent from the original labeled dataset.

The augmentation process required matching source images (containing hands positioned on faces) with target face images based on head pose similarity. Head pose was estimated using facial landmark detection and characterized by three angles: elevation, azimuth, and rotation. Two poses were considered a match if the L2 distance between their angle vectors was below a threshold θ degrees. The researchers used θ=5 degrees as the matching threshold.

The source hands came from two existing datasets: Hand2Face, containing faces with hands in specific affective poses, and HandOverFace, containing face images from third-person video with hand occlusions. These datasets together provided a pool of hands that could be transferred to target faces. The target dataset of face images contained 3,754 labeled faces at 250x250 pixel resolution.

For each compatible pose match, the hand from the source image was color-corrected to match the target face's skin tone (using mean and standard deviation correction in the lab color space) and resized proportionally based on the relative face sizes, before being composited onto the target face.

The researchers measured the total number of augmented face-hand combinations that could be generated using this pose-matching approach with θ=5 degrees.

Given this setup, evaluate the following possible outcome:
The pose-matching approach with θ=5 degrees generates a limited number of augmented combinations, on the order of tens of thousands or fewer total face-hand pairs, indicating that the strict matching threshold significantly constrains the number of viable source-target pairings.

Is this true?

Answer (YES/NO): YES